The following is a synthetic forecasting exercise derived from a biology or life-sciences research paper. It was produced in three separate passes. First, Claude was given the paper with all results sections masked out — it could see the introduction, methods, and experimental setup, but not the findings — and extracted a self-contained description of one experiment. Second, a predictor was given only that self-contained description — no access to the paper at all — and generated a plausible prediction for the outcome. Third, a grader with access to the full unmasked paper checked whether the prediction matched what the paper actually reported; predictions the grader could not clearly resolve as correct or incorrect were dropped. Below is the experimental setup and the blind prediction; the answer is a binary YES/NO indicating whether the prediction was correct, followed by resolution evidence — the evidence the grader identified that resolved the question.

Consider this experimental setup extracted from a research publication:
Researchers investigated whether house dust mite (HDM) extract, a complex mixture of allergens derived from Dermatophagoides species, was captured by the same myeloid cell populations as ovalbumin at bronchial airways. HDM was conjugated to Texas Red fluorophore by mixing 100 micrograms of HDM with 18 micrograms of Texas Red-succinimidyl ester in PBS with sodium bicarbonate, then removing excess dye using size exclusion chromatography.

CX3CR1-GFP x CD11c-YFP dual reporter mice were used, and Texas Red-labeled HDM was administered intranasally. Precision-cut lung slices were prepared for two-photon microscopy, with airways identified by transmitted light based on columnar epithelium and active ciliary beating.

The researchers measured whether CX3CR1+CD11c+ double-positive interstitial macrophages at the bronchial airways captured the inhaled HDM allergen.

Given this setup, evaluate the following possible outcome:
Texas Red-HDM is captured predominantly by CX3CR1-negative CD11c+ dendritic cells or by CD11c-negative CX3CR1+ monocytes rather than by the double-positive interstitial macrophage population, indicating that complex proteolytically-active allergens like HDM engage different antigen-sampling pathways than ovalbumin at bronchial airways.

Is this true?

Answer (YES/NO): NO